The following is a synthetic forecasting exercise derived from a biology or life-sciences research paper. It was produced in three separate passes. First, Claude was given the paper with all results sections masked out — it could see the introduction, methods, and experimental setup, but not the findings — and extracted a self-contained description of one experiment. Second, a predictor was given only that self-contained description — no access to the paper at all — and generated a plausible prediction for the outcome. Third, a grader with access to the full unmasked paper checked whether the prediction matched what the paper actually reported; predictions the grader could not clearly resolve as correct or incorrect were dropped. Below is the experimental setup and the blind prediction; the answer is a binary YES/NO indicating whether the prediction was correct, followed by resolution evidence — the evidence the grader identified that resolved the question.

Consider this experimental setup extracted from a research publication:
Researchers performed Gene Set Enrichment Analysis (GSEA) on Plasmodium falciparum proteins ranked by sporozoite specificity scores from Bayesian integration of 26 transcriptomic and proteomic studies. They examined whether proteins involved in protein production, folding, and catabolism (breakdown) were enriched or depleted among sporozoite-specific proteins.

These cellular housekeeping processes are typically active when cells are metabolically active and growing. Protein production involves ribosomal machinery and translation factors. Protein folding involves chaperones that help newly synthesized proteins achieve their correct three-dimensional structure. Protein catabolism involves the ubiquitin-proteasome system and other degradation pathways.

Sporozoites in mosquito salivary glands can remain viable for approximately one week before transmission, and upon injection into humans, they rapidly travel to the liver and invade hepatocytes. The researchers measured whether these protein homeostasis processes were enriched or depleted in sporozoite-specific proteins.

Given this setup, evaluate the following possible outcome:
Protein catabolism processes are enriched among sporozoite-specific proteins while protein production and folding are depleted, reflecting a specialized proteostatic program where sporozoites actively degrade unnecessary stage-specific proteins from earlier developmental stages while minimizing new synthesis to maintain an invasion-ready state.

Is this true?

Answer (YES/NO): NO